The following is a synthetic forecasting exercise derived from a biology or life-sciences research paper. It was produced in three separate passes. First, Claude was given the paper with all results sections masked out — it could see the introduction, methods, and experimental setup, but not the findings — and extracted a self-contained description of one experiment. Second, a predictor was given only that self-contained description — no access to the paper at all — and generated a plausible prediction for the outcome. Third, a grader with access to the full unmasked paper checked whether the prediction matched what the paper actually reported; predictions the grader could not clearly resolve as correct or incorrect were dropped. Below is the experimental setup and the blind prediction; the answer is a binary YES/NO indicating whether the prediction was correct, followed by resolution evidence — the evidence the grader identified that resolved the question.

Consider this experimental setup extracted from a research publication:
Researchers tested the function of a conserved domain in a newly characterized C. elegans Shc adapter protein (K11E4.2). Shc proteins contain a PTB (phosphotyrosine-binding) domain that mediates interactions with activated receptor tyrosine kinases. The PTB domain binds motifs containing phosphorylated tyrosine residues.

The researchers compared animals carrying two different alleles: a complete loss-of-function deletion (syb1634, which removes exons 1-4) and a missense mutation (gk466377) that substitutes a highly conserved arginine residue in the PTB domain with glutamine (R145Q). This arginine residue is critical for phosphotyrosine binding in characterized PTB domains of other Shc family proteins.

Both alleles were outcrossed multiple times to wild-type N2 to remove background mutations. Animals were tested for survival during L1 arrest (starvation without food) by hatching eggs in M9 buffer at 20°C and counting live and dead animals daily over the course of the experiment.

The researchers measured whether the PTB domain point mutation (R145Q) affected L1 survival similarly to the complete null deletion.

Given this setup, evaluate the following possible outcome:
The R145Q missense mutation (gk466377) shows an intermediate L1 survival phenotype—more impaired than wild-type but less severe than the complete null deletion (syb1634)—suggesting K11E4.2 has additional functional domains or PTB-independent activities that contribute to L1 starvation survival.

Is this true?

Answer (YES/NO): NO